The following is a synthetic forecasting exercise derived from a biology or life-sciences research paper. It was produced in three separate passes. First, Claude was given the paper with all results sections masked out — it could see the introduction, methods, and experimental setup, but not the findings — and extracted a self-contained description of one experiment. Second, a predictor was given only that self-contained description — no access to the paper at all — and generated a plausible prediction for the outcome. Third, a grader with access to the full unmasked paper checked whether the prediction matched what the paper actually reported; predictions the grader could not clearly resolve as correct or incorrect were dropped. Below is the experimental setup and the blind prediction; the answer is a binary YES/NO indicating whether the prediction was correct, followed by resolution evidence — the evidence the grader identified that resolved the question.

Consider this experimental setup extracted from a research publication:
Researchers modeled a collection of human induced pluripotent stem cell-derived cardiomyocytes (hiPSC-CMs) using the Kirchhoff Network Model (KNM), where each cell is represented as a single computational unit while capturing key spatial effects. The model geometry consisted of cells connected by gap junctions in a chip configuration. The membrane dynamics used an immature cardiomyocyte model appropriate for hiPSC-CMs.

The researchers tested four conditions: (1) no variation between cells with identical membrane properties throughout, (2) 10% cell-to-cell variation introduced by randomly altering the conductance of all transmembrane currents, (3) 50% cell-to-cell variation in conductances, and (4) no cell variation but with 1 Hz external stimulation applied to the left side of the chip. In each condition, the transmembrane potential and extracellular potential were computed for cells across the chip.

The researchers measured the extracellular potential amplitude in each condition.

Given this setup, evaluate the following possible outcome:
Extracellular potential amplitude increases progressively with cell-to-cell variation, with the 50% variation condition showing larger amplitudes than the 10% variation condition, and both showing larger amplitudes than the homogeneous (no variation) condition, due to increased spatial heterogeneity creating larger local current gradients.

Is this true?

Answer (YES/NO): YES